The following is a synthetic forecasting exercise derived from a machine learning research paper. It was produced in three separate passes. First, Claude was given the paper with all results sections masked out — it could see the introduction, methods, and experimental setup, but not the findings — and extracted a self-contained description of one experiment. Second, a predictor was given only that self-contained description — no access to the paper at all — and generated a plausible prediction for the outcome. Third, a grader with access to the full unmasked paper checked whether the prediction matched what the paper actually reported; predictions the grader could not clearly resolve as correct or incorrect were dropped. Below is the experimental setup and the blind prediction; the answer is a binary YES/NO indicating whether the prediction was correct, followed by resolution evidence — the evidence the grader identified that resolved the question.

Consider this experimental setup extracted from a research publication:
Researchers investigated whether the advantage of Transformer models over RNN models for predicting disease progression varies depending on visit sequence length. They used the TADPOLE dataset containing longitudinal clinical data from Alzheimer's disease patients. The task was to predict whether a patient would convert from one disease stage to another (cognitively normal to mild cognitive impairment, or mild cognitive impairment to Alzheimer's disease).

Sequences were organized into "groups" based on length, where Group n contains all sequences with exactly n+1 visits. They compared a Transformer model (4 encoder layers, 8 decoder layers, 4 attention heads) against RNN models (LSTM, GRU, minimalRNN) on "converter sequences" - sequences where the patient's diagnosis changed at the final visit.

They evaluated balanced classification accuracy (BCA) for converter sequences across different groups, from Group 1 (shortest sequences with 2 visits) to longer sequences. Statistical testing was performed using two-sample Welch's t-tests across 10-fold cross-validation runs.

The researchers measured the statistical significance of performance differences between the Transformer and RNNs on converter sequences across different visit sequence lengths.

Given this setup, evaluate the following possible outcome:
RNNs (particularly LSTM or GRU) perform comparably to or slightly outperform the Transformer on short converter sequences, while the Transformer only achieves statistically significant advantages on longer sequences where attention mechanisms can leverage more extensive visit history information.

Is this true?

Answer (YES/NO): NO